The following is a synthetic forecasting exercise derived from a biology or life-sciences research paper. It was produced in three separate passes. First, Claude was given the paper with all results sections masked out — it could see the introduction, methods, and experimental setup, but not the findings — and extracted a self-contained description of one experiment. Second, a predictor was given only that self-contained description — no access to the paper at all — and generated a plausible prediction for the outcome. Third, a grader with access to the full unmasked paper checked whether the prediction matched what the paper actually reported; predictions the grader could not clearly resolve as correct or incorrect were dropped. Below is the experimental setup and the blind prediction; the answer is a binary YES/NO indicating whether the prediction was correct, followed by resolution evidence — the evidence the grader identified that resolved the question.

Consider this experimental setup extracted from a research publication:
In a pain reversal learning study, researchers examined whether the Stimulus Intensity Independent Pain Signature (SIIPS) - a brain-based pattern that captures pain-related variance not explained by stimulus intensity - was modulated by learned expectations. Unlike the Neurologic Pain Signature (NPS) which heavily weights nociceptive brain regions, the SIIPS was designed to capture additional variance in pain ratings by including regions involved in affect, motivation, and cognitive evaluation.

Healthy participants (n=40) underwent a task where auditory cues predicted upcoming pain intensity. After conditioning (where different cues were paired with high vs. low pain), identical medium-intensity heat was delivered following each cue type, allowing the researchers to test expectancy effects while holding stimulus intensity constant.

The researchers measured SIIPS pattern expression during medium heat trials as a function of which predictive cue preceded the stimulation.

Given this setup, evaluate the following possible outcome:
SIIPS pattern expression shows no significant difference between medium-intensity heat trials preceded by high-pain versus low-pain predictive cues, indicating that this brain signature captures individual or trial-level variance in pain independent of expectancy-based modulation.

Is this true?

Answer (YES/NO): YES